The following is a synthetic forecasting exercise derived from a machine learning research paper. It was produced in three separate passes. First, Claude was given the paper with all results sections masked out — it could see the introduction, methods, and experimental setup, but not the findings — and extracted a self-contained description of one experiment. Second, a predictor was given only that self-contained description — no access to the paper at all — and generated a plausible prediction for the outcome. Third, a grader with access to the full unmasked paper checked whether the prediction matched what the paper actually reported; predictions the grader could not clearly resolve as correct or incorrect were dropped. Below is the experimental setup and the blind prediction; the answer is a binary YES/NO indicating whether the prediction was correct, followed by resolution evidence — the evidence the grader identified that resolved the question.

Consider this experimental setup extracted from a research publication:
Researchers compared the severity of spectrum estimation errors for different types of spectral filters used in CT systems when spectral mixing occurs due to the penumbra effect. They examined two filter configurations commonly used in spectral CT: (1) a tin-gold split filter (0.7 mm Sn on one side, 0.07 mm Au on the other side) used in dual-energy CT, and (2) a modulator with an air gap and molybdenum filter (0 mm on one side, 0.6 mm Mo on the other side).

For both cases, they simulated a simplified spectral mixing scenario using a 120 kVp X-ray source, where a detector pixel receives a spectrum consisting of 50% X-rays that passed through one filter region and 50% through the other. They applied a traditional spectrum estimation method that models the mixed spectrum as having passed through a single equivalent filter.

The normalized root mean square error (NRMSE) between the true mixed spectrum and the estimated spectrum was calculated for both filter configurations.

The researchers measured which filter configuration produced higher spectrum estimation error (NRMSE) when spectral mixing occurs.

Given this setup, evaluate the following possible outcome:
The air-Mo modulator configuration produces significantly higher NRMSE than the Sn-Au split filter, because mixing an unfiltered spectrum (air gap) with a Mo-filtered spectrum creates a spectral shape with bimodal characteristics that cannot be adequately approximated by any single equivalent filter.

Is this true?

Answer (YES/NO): NO